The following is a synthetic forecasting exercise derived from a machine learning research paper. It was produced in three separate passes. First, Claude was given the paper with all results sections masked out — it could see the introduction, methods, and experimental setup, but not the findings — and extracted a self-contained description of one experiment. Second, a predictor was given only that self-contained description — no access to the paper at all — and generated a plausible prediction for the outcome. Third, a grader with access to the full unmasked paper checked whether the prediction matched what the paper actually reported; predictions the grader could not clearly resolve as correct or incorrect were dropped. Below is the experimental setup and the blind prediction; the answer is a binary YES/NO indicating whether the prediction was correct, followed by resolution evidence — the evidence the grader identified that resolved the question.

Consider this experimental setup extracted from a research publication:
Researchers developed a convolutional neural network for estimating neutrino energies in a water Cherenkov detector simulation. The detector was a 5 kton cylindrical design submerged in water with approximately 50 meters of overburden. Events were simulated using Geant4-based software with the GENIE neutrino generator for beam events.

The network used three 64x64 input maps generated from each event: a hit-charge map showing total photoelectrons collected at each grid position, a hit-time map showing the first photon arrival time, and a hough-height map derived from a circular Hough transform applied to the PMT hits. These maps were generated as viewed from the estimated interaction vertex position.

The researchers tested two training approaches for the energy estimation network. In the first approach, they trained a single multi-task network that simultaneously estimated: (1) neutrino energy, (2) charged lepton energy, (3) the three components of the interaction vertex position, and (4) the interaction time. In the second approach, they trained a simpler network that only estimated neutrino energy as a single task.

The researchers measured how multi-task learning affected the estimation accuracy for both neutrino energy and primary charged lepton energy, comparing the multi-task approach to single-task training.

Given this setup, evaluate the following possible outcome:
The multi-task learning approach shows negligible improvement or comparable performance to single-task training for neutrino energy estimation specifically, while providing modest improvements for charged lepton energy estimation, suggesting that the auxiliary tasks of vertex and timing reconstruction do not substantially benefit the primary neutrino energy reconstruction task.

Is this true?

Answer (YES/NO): NO